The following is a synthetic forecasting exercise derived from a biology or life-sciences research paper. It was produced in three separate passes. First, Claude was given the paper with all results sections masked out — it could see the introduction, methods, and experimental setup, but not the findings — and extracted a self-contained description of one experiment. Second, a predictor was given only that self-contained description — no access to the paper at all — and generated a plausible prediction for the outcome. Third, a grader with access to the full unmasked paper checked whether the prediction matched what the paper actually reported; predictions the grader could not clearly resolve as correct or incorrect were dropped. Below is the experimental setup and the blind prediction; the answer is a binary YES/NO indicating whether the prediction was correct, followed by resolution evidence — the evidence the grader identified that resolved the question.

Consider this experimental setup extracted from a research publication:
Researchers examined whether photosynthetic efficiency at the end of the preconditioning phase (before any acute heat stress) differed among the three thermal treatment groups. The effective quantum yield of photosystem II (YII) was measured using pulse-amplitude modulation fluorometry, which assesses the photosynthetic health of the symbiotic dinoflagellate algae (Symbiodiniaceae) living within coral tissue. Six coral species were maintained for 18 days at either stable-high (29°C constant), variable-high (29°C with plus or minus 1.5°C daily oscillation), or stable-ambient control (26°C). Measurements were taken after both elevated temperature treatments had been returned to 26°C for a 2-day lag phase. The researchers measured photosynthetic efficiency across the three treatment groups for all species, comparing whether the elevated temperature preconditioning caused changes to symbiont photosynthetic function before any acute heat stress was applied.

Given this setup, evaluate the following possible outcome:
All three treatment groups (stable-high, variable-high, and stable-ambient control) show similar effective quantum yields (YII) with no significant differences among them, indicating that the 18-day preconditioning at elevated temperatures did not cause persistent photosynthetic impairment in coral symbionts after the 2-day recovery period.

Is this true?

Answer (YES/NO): NO